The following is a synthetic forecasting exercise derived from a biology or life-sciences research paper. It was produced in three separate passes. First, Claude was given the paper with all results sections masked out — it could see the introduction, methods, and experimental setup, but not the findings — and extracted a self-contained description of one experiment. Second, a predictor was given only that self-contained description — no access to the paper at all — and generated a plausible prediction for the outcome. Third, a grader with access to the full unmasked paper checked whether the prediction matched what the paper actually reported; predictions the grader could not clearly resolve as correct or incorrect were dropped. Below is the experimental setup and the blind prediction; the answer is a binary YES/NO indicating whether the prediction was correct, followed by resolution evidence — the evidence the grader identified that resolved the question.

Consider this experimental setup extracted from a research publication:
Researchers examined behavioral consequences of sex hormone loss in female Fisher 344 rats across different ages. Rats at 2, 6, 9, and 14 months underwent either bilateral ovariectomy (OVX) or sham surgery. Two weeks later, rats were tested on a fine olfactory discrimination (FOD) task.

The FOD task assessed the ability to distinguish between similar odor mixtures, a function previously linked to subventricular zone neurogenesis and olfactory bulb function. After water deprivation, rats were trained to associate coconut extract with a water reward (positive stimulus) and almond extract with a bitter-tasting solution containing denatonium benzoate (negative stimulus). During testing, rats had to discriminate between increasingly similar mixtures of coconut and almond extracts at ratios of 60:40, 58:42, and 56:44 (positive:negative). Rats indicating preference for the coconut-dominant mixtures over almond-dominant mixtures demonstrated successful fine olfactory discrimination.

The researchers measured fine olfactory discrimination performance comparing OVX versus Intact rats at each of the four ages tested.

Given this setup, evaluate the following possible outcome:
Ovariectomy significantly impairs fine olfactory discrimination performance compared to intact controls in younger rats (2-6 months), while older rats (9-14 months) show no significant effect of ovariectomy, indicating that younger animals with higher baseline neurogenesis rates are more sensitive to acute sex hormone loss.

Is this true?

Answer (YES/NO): NO